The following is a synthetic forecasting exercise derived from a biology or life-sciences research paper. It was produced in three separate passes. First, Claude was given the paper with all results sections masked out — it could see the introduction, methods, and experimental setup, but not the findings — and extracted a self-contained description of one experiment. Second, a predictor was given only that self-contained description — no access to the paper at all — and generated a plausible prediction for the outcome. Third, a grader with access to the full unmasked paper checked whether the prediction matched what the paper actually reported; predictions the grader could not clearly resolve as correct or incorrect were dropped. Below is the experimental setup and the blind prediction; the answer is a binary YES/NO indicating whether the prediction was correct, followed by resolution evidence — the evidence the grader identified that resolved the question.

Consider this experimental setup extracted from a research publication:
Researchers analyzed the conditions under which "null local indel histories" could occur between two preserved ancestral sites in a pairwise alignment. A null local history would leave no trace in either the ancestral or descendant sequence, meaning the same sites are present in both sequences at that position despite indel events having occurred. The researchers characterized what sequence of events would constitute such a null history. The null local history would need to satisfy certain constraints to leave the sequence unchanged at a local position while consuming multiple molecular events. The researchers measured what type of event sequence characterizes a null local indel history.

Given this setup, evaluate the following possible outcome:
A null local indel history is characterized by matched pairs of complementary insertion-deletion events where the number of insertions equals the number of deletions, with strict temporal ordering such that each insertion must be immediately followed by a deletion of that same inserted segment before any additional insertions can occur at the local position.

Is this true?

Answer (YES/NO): NO